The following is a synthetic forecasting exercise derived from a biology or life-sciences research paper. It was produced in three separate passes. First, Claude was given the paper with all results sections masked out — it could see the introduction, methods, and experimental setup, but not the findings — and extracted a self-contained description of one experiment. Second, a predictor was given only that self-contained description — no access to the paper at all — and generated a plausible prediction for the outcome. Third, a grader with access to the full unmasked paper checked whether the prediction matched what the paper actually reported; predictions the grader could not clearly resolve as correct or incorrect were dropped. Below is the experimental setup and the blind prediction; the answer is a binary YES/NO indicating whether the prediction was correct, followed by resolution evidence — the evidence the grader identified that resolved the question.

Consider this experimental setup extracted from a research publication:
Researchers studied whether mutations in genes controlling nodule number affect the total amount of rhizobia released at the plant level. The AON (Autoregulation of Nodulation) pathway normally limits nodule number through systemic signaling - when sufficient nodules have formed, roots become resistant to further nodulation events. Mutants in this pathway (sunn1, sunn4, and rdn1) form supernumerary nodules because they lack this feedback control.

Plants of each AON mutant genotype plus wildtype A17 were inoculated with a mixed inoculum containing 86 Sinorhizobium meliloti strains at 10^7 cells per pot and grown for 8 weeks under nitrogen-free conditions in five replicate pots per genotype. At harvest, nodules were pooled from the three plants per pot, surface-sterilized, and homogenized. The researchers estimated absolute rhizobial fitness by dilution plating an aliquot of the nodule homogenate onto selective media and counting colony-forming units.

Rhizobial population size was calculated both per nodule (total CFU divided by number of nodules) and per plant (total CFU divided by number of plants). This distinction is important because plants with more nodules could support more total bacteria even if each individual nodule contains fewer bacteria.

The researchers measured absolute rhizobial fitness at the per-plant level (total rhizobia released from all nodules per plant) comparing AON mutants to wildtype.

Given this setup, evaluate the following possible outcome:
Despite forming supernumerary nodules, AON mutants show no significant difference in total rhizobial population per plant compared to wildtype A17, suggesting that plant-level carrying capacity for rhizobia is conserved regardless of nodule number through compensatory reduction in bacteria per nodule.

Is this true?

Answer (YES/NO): YES